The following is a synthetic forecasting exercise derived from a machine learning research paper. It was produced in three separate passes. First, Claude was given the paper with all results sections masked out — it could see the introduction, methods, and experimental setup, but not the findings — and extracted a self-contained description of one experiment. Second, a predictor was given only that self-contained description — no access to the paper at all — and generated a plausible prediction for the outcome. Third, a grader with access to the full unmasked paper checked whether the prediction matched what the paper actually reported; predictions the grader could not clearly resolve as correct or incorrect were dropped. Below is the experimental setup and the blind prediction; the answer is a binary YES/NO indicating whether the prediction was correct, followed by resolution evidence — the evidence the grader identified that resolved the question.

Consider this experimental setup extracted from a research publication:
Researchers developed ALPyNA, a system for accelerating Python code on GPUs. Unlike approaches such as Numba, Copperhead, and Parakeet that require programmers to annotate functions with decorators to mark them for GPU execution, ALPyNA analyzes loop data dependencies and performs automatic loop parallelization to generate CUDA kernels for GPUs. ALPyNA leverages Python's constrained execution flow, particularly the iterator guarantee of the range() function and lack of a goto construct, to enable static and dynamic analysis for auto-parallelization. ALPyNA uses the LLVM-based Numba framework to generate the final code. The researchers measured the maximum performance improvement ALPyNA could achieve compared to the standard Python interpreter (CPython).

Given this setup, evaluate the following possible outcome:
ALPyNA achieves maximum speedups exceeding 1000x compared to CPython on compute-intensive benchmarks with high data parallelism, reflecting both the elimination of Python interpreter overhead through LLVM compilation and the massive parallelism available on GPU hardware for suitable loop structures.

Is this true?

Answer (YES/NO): NO